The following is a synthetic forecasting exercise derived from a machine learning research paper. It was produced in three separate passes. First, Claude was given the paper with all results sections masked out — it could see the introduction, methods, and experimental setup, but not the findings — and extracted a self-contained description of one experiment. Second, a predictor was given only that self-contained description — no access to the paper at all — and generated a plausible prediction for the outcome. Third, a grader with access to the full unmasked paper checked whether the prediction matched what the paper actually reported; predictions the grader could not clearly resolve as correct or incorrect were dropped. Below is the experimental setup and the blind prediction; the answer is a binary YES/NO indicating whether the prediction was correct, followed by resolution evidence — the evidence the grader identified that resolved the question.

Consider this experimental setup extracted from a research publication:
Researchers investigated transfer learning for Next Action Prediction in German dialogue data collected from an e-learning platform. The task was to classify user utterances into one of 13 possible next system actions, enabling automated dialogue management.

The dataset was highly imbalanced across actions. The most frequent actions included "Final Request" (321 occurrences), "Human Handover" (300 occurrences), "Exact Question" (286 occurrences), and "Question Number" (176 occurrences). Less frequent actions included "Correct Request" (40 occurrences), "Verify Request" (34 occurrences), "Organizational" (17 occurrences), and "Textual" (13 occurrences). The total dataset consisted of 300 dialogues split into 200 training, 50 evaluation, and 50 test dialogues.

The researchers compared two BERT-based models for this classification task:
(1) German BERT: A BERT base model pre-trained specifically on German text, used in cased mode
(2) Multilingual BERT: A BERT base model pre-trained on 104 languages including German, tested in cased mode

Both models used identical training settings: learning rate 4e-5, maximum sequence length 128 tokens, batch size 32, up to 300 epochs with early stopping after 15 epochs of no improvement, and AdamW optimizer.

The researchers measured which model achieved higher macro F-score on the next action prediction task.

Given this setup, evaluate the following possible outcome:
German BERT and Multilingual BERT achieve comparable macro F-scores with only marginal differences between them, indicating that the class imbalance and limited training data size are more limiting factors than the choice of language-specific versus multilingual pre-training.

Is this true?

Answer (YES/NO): NO